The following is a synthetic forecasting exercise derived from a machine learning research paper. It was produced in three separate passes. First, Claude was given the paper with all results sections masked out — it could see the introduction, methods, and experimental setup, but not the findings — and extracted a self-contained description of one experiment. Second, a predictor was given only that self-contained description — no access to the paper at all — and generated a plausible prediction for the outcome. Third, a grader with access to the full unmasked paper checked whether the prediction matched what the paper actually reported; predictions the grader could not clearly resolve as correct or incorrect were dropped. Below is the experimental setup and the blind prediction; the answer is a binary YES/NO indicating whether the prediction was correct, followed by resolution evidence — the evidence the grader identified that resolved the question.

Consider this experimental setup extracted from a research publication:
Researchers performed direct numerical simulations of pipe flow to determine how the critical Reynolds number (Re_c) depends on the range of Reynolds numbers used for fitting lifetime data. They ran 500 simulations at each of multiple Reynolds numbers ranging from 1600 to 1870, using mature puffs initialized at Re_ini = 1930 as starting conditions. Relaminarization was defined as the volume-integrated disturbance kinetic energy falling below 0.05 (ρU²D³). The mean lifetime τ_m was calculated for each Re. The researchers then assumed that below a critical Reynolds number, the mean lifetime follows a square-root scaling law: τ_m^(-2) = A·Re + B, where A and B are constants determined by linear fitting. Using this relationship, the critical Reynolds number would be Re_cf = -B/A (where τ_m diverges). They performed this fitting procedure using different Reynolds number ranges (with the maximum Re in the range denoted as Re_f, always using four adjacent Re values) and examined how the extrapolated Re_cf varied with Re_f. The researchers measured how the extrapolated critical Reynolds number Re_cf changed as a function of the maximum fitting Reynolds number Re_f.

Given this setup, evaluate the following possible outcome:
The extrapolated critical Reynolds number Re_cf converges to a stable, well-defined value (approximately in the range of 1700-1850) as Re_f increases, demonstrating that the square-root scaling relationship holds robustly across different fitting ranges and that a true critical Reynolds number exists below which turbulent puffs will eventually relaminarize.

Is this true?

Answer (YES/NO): NO